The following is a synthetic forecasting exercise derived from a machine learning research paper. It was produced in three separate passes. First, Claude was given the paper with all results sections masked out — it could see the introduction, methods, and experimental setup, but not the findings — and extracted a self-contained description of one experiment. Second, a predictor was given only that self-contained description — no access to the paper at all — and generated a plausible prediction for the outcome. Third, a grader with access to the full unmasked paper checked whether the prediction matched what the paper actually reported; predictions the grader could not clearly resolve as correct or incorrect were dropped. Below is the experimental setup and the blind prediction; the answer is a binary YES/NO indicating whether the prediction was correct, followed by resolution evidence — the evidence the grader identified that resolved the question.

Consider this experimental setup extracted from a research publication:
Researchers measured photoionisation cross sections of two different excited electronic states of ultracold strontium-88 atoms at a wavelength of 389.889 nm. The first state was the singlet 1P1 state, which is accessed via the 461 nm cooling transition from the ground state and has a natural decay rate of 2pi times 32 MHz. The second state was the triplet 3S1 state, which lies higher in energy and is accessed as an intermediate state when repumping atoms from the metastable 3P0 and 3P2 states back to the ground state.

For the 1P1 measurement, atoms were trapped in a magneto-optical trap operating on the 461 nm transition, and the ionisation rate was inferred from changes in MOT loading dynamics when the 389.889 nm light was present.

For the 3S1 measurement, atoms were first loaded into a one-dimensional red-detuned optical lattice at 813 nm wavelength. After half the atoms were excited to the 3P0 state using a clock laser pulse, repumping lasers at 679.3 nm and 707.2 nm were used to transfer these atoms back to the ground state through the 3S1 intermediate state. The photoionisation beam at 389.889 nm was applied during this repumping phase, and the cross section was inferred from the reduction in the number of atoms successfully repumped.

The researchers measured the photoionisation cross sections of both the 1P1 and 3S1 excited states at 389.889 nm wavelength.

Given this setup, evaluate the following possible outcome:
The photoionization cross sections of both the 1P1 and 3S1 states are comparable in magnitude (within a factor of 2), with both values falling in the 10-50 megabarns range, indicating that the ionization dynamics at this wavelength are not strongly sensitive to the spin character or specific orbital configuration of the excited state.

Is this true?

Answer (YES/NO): NO